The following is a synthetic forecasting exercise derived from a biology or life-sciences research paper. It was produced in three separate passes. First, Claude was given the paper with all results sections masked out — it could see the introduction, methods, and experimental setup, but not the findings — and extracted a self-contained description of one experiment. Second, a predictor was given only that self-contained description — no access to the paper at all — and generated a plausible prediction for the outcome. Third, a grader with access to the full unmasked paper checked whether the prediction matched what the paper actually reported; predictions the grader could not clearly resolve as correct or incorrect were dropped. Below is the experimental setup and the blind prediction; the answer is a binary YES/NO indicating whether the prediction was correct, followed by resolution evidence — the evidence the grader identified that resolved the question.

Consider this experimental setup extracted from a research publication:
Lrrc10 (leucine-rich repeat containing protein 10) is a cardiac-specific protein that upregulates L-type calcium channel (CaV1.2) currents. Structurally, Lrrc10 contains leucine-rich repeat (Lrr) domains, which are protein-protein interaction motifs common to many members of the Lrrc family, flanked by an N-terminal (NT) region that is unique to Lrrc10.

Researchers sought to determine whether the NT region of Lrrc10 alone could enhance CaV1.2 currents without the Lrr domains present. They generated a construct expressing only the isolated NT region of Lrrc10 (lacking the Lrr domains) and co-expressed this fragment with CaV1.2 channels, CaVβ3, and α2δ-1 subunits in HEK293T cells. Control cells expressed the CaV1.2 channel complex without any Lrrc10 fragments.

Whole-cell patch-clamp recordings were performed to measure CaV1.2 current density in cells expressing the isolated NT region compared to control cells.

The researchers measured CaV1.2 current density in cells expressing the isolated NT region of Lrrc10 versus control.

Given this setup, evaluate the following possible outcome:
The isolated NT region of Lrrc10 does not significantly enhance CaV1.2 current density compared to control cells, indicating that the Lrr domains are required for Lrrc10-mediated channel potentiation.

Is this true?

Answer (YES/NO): YES